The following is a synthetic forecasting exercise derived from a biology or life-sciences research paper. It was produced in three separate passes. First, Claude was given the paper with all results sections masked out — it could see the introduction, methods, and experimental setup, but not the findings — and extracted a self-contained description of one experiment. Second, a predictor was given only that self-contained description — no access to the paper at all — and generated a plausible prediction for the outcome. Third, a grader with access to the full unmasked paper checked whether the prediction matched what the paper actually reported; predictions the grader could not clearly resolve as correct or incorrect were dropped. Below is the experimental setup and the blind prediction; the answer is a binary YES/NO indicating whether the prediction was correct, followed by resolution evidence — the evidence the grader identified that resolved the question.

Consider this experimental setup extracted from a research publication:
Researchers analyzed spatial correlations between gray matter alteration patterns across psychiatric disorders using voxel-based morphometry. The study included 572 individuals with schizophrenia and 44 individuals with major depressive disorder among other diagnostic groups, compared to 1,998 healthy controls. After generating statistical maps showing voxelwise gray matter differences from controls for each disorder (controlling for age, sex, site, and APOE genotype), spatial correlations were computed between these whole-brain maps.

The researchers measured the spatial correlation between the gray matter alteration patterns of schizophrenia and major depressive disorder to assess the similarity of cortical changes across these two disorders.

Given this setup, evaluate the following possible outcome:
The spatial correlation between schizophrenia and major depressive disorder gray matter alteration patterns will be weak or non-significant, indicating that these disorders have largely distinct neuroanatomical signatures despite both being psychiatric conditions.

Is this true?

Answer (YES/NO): NO